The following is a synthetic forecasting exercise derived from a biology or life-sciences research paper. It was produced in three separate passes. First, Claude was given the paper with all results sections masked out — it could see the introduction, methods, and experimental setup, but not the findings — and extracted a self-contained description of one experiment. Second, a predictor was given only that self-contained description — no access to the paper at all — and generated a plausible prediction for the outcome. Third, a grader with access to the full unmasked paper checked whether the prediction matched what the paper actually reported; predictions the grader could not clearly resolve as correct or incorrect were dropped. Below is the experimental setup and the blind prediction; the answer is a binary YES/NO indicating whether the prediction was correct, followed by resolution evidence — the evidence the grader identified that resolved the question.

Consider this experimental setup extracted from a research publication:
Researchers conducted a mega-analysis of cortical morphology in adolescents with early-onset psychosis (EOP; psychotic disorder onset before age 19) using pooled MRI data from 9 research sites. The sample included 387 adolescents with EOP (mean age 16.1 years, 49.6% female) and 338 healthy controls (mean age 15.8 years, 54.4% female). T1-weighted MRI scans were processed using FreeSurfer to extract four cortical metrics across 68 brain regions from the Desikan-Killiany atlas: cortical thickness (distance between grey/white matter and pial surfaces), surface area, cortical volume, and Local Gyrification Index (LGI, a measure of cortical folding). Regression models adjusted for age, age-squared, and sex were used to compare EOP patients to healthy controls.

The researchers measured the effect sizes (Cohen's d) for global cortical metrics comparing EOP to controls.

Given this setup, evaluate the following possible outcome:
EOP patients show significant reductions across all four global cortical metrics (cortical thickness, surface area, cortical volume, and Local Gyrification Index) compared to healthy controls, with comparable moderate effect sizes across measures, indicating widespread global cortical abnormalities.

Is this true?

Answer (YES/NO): NO